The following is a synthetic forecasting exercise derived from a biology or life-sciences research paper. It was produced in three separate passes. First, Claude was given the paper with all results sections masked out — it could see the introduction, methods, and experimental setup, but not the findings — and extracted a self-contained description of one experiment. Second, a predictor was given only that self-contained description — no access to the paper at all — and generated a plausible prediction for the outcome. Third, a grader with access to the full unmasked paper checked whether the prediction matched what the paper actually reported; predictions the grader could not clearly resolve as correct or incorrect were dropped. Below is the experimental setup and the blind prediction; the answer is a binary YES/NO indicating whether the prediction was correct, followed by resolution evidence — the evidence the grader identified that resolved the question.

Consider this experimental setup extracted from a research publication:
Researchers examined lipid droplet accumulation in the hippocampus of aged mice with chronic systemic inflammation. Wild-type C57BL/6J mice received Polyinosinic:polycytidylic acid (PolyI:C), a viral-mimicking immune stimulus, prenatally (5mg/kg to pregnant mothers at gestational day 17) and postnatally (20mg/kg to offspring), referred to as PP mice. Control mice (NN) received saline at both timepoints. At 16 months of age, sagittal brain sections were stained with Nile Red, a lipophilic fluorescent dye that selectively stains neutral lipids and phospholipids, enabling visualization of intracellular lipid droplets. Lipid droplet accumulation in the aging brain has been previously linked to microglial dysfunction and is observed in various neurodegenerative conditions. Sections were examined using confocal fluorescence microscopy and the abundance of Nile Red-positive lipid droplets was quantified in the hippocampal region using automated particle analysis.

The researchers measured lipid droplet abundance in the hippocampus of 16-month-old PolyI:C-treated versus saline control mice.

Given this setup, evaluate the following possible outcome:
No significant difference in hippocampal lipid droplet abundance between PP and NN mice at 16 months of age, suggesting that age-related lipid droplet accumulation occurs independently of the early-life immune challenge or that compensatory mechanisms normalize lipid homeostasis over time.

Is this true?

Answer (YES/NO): NO